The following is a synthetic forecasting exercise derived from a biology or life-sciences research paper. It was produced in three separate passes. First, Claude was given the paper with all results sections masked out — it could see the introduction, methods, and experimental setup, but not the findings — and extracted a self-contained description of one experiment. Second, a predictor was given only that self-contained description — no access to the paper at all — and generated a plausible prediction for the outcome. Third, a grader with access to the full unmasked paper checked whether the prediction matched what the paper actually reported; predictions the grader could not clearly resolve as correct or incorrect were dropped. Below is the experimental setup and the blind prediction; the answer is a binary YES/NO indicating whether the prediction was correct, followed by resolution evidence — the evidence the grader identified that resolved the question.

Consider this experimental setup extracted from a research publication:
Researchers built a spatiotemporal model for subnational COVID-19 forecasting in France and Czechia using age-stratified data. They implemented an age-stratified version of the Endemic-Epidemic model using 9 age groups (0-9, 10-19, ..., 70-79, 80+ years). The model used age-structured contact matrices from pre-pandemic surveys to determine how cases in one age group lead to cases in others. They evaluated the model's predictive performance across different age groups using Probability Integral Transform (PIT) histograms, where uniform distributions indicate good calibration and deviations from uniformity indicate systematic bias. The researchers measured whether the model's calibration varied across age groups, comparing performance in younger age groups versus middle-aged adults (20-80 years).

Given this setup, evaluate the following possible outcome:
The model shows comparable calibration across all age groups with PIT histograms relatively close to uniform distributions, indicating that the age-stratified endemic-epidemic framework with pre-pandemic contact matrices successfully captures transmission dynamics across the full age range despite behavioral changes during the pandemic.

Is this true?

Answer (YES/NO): NO